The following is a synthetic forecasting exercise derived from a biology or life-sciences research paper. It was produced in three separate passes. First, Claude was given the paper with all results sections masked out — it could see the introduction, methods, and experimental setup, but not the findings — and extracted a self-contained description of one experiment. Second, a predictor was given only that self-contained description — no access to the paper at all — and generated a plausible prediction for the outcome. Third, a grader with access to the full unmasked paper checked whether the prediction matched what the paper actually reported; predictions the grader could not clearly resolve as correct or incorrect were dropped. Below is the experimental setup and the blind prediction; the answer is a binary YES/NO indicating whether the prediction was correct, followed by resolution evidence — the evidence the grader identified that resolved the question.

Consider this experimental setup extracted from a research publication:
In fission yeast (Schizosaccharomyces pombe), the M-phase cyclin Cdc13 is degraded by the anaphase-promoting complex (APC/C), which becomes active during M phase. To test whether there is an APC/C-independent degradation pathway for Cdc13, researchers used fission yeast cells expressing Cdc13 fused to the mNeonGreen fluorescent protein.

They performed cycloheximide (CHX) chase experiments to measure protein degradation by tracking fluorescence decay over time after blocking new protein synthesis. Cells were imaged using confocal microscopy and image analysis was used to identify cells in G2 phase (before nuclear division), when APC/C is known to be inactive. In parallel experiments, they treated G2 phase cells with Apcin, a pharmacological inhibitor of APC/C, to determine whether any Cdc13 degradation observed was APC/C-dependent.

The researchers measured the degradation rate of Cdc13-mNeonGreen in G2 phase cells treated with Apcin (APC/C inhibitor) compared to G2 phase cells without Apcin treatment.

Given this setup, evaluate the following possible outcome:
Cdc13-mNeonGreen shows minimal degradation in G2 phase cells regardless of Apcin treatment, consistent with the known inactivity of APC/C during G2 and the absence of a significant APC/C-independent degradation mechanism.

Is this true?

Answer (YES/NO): NO